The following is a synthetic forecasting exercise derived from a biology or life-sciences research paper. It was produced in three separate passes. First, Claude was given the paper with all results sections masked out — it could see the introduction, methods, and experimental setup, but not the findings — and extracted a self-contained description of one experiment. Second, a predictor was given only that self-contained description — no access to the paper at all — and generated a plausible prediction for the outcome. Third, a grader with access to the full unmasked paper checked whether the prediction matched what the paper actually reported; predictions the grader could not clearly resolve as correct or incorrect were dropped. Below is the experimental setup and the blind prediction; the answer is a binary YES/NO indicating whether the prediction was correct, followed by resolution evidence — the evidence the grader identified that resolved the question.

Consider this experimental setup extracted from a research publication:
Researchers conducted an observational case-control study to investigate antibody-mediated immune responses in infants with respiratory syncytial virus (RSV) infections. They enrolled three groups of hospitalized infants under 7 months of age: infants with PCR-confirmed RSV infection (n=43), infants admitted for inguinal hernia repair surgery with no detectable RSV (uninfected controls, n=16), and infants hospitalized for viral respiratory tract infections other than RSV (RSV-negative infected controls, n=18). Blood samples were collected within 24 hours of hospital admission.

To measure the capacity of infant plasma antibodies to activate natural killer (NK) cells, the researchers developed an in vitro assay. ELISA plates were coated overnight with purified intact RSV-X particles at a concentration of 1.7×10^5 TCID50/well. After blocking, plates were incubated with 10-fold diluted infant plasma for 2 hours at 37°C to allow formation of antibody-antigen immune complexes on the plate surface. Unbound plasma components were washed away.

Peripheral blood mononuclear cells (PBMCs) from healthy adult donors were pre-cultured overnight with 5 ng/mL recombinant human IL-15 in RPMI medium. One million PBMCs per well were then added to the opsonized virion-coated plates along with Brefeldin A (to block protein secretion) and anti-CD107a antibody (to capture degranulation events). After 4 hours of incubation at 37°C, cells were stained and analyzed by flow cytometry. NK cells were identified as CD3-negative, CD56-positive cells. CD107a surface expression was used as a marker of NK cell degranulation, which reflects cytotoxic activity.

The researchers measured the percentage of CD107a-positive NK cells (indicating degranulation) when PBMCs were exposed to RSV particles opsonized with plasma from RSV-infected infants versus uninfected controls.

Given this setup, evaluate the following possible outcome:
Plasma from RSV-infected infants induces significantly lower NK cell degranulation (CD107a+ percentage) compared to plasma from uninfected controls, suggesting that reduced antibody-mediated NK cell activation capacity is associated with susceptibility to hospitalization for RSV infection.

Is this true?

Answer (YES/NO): NO